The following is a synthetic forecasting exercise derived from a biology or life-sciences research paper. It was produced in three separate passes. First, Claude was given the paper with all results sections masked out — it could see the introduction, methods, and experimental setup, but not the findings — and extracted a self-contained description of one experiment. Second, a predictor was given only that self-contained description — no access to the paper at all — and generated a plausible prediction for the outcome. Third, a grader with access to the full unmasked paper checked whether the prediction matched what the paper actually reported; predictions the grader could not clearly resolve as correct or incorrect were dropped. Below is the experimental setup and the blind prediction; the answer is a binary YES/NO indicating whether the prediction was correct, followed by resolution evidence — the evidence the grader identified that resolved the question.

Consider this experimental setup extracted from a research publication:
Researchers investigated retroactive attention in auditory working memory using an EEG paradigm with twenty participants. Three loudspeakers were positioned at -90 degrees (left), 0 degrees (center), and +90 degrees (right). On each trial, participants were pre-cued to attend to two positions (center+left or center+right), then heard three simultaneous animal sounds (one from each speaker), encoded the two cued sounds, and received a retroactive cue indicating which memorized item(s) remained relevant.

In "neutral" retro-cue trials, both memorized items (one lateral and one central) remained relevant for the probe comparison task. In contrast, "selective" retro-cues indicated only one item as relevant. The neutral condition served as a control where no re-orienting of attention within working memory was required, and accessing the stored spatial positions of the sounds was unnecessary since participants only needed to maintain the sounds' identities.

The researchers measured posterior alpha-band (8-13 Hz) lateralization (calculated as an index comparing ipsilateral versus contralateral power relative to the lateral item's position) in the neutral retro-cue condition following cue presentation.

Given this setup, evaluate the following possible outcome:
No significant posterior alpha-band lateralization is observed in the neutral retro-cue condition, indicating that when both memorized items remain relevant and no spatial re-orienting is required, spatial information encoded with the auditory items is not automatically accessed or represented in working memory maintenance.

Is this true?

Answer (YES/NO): YES